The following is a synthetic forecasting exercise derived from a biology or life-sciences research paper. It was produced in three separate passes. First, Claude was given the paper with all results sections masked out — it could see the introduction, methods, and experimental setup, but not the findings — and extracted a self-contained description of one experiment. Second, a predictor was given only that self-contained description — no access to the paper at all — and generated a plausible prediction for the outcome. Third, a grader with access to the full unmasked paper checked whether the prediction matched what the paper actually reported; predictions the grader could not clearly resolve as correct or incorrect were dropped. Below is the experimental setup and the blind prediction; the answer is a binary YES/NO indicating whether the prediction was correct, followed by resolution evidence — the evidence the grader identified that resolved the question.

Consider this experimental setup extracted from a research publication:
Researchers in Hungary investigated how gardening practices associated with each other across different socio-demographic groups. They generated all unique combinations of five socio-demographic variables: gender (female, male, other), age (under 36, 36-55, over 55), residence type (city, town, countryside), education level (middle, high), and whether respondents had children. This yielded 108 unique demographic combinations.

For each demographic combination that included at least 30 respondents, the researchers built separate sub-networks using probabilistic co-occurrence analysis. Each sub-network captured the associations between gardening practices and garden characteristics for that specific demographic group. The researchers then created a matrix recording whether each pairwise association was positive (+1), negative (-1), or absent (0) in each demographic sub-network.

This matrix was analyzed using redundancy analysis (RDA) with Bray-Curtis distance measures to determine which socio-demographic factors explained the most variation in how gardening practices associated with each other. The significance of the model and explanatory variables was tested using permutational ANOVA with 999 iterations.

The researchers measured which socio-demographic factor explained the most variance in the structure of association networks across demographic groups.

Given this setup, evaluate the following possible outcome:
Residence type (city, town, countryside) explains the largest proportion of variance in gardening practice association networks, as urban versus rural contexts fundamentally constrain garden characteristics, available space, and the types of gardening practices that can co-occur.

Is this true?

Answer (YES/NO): NO